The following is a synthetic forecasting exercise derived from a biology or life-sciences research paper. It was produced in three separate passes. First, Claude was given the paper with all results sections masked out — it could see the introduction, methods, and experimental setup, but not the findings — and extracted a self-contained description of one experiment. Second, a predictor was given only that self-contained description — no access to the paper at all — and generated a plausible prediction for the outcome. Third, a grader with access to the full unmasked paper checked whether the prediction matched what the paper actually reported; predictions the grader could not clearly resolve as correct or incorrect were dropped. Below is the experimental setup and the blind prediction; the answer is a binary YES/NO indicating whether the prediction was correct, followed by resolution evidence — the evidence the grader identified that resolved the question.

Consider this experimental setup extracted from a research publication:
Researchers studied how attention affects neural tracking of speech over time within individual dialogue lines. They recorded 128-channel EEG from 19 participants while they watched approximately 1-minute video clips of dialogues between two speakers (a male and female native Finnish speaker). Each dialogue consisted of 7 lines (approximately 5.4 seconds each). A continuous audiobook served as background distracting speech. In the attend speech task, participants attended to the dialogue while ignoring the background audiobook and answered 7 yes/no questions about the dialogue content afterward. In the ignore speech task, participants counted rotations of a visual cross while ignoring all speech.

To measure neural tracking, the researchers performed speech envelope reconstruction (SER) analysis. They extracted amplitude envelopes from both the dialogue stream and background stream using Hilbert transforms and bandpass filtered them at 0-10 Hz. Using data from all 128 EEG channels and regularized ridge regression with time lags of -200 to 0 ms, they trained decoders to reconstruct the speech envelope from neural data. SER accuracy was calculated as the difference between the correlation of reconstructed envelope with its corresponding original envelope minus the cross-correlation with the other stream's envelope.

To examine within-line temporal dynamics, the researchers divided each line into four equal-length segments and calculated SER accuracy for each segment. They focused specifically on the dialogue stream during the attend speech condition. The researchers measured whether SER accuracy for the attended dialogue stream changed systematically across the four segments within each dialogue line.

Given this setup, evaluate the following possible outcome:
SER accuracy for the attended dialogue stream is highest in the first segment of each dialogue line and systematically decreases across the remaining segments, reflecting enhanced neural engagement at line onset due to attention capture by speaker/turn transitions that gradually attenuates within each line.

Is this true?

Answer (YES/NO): YES